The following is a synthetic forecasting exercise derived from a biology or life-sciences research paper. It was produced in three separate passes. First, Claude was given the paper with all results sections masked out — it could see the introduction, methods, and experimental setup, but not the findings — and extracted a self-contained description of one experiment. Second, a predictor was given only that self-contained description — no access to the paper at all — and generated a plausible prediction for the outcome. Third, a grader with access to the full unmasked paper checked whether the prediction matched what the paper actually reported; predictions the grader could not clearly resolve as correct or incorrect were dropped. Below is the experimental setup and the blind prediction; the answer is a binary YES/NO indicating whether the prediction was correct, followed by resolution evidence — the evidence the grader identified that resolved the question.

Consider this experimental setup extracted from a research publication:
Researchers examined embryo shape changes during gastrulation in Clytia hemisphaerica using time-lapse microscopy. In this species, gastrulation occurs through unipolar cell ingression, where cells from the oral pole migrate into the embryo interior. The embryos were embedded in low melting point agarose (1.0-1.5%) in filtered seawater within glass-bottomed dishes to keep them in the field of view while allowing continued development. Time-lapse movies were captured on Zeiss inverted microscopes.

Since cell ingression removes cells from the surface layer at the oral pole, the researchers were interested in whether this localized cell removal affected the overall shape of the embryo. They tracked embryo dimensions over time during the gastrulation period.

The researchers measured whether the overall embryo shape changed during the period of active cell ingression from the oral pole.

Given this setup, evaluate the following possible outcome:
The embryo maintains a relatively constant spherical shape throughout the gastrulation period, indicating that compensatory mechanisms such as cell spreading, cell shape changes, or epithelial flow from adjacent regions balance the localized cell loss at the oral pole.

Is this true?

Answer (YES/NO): NO